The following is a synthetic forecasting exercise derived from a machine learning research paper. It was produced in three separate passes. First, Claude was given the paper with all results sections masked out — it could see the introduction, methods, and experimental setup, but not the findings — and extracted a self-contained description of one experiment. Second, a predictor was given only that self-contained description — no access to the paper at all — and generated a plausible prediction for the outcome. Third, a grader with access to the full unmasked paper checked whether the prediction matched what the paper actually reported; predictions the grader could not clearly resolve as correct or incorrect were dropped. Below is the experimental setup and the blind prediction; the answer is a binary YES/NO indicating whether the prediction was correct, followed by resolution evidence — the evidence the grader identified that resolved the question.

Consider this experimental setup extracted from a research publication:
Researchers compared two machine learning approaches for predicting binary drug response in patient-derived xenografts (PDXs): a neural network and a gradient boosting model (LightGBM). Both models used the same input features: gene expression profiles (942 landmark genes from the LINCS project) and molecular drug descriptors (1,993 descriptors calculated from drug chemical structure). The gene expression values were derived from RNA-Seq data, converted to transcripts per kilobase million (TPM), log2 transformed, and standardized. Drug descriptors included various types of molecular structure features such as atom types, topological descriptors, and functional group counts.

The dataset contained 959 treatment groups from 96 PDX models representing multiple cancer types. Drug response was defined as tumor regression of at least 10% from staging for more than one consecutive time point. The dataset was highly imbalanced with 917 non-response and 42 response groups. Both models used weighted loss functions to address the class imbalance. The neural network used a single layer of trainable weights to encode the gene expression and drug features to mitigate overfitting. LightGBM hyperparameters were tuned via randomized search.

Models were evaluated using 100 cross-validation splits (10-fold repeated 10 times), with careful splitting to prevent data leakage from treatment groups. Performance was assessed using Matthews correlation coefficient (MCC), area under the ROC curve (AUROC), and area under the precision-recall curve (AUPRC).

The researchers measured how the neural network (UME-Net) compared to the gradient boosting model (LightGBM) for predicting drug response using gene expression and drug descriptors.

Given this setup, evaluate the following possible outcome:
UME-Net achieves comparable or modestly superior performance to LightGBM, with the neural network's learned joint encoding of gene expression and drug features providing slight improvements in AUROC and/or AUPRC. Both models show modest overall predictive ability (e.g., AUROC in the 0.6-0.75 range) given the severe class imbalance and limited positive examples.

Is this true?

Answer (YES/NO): NO